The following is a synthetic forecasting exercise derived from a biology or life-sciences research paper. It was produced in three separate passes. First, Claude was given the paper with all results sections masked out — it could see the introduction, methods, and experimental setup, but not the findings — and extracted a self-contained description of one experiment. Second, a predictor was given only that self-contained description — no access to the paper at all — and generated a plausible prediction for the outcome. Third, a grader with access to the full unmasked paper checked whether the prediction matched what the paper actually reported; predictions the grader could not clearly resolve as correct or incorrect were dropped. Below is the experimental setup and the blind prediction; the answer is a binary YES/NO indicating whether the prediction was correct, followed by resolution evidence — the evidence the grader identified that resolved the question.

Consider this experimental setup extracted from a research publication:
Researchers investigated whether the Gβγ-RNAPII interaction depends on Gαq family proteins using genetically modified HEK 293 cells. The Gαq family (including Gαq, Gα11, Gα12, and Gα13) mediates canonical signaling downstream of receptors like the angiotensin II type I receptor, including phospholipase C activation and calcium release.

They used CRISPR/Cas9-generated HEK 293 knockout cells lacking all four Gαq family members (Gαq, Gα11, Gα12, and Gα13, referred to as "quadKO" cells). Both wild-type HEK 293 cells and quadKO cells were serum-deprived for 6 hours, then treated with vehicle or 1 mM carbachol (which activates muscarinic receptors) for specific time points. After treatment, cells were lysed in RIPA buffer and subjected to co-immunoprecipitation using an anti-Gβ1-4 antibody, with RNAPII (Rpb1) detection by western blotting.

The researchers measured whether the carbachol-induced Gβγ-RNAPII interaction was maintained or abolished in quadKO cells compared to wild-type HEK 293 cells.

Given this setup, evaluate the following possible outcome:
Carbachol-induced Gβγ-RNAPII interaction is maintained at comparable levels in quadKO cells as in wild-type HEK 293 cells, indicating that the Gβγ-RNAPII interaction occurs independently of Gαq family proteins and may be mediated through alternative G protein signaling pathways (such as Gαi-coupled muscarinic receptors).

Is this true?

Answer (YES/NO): NO